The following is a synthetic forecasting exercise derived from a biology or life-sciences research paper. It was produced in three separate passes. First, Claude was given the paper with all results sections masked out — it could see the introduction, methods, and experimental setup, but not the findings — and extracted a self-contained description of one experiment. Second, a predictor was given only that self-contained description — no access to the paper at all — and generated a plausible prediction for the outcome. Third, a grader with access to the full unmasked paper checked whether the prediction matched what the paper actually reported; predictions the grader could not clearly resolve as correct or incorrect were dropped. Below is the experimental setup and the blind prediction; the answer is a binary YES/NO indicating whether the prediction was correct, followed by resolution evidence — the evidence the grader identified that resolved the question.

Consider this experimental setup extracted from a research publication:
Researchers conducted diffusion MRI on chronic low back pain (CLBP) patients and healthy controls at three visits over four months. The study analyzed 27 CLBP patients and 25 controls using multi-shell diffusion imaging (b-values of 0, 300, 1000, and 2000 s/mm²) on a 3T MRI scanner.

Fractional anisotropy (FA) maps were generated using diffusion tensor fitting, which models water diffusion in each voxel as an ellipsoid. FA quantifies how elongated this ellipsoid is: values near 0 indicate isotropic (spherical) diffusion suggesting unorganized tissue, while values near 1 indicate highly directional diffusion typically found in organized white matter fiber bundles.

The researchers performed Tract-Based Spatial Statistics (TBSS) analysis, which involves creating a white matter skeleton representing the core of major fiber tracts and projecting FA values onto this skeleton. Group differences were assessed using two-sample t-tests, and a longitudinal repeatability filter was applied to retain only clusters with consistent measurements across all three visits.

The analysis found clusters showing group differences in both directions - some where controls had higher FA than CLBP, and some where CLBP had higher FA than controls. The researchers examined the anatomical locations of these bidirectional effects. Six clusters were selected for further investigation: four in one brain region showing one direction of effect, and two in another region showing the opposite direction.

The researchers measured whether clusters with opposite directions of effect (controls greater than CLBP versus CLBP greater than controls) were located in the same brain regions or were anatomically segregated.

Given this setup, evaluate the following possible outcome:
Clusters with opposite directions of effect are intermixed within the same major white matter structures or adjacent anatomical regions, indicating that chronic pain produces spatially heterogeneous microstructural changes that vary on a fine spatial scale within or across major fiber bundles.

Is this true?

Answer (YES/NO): NO